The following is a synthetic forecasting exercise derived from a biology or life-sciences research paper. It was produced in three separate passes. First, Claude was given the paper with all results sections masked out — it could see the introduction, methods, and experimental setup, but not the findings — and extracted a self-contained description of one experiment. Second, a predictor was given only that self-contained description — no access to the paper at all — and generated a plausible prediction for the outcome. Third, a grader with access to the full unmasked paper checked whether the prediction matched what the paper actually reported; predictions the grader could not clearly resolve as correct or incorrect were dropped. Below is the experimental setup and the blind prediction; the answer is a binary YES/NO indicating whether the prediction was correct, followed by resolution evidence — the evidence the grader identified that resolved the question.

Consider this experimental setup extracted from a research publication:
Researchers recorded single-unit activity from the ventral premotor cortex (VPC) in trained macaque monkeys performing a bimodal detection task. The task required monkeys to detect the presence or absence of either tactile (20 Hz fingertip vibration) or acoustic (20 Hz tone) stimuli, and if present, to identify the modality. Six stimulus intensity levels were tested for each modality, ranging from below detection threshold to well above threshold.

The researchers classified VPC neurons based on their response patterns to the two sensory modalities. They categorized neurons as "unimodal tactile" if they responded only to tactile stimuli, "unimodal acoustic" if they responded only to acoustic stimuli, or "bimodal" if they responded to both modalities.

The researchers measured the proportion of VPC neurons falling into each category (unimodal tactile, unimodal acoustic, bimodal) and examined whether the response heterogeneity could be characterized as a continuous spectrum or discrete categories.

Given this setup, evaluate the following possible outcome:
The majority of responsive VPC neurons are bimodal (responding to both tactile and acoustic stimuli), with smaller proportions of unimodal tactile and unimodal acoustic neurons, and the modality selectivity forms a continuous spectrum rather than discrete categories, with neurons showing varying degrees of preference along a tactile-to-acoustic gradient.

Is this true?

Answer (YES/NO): NO